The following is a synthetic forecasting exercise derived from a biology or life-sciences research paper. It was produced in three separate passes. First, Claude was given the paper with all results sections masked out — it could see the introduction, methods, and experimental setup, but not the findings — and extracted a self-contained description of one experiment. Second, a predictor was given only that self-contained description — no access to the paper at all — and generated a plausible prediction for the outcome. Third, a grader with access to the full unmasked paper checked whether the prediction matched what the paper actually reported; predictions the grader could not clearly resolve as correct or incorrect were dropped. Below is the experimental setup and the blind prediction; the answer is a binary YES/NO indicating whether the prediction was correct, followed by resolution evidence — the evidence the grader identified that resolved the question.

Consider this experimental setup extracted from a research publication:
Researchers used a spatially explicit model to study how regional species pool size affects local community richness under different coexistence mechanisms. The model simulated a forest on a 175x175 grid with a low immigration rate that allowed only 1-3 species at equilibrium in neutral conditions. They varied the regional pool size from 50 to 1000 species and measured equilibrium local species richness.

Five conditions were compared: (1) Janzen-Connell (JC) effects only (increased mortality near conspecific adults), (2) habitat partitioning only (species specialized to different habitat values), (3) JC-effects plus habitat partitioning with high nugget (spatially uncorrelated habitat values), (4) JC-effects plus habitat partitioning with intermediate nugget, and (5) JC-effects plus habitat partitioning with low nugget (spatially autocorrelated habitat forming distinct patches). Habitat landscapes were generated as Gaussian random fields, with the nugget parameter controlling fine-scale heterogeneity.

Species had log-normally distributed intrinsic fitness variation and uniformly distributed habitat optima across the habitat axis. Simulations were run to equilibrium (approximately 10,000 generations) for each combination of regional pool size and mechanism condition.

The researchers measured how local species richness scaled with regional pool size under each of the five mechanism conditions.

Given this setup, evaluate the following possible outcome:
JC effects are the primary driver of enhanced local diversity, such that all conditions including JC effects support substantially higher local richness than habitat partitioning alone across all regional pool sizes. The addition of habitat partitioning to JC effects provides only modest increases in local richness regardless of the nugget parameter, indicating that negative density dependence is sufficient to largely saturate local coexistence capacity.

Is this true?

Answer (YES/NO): NO